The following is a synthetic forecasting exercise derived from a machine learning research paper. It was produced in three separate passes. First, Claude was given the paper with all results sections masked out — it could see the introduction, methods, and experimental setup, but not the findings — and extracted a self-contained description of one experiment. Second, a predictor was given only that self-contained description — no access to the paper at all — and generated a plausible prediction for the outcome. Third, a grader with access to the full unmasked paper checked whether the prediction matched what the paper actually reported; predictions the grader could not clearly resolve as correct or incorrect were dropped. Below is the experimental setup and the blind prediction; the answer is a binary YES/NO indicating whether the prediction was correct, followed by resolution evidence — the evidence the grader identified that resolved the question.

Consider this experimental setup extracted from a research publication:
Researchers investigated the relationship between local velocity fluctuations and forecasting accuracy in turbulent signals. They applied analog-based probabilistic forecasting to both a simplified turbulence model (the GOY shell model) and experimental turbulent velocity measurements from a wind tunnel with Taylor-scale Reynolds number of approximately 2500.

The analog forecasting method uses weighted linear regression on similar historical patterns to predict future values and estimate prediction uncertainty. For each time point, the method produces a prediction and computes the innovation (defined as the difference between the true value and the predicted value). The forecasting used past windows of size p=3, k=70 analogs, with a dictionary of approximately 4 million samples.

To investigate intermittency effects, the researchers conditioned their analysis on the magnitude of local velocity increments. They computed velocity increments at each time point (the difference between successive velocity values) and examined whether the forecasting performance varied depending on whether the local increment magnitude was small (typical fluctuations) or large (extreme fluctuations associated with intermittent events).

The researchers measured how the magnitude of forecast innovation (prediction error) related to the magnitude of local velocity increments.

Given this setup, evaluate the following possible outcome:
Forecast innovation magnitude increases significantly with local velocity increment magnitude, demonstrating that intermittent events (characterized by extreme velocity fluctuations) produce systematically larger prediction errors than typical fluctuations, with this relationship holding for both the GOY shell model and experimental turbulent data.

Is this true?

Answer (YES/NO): YES